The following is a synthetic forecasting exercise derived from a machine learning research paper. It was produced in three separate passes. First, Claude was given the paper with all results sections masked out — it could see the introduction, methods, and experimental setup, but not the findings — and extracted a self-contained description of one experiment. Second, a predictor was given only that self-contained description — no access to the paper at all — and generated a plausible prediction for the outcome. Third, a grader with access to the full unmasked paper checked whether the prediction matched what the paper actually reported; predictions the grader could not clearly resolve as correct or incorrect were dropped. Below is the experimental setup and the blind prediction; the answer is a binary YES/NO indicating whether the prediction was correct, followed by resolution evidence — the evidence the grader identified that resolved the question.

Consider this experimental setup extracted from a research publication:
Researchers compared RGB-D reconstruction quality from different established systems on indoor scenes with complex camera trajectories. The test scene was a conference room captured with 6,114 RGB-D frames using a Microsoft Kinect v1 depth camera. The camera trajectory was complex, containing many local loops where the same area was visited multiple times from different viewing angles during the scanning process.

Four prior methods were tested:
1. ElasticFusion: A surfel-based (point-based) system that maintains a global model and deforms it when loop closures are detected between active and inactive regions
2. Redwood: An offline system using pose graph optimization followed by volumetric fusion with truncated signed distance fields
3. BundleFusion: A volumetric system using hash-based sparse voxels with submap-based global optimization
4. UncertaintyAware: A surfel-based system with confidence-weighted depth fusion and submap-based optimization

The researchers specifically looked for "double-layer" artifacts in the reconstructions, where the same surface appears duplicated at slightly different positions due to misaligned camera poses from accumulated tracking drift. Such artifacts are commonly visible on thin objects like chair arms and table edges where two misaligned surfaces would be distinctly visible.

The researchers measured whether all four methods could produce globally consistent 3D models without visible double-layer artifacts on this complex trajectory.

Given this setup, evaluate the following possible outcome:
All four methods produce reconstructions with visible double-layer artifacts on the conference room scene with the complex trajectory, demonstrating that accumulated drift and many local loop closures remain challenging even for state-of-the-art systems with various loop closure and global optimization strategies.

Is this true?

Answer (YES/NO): YES